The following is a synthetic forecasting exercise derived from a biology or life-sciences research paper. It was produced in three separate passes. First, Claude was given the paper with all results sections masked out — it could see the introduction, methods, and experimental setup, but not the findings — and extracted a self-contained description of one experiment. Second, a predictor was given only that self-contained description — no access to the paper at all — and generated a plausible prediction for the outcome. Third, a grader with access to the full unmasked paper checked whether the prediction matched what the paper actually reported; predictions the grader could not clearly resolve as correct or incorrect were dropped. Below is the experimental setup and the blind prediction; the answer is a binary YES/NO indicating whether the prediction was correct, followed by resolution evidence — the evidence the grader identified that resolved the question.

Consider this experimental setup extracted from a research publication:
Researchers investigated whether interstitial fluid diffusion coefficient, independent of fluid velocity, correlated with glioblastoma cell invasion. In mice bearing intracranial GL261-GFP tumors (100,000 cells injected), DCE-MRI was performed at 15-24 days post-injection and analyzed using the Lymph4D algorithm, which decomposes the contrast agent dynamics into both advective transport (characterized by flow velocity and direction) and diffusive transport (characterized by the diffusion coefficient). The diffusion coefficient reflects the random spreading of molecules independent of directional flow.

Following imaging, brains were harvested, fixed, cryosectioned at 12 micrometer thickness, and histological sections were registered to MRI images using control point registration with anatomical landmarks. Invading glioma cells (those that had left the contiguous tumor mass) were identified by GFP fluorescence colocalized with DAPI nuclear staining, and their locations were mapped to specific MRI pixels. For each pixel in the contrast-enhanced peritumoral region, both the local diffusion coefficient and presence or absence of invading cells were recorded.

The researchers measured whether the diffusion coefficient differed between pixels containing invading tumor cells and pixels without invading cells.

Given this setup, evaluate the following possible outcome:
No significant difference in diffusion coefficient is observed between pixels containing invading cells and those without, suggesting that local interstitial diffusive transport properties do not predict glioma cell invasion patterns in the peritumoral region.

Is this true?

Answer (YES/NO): NO